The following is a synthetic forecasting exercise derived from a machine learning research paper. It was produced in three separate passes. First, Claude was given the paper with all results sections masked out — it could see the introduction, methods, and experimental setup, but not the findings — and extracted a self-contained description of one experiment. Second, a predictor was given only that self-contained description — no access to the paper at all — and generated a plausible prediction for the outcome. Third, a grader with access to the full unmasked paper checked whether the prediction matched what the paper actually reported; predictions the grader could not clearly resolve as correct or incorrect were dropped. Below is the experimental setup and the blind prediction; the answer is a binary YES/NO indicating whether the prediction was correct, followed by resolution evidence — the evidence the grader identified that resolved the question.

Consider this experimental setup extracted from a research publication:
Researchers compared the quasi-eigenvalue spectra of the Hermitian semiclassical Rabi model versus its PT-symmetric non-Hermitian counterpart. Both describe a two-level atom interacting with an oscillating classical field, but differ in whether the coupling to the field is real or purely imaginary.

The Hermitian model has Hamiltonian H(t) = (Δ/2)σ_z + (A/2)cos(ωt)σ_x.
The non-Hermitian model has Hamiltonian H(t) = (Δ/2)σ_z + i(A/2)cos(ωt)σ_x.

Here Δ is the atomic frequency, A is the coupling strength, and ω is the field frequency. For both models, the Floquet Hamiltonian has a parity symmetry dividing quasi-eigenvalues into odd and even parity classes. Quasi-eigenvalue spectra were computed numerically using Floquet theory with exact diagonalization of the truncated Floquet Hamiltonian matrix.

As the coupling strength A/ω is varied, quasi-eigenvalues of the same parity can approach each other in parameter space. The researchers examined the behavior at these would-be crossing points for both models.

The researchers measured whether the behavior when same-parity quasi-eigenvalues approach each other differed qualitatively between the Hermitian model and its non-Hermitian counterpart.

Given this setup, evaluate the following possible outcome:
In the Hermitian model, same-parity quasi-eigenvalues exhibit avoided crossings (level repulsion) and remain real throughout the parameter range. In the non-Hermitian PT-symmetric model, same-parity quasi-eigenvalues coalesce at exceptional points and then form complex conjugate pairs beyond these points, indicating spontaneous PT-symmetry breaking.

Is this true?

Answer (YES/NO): YES